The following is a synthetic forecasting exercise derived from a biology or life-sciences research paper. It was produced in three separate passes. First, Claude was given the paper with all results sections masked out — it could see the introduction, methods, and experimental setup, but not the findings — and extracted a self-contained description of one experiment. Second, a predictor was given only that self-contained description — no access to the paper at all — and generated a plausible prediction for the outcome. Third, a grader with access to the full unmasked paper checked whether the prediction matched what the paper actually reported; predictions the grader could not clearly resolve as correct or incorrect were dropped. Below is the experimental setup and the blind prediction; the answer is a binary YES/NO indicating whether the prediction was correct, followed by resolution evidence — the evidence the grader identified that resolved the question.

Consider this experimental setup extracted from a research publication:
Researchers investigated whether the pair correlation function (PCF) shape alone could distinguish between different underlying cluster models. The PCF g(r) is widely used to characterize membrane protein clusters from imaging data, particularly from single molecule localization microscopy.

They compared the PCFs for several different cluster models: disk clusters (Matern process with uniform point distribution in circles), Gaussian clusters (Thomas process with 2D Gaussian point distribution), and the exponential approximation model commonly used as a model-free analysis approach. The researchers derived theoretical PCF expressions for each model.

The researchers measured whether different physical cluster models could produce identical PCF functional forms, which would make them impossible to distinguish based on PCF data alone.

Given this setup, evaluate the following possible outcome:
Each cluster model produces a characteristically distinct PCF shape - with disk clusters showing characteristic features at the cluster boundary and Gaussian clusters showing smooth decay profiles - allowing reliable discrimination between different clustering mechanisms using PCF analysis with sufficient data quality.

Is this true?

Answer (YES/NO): NO